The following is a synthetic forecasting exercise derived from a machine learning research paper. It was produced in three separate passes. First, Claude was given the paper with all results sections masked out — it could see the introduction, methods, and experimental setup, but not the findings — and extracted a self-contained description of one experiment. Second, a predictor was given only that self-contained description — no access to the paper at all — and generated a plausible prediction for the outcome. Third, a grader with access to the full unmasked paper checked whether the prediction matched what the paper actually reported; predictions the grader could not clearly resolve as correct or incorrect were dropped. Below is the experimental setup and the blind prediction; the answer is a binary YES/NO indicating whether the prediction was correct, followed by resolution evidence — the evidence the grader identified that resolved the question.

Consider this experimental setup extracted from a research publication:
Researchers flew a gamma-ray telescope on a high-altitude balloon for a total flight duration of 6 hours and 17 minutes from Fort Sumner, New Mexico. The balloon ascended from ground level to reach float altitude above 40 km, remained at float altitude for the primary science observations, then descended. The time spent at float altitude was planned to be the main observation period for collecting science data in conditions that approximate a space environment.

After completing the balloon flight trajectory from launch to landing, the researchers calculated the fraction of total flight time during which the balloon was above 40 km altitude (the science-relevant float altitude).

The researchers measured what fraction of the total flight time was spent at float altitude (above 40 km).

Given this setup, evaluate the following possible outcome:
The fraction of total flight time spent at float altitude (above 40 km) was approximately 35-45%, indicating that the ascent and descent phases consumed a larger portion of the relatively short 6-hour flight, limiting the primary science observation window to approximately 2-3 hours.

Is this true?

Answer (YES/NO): NO